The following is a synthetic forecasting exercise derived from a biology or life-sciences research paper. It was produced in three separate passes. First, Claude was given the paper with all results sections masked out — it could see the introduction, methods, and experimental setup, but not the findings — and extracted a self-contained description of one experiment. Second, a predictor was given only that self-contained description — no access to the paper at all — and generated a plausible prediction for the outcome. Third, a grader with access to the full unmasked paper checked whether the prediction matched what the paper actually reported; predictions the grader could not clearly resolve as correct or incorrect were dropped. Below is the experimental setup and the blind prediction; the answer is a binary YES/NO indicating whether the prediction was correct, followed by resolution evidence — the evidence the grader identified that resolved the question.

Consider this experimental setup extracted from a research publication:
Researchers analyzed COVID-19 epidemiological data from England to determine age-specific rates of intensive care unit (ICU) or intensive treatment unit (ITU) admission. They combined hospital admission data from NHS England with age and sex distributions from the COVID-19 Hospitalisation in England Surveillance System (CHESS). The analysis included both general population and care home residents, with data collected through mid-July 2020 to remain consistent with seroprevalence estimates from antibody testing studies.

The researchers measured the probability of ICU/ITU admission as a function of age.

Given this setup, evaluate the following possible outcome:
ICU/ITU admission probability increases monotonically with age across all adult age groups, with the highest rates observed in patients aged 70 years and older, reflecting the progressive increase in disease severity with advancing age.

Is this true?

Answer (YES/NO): NO